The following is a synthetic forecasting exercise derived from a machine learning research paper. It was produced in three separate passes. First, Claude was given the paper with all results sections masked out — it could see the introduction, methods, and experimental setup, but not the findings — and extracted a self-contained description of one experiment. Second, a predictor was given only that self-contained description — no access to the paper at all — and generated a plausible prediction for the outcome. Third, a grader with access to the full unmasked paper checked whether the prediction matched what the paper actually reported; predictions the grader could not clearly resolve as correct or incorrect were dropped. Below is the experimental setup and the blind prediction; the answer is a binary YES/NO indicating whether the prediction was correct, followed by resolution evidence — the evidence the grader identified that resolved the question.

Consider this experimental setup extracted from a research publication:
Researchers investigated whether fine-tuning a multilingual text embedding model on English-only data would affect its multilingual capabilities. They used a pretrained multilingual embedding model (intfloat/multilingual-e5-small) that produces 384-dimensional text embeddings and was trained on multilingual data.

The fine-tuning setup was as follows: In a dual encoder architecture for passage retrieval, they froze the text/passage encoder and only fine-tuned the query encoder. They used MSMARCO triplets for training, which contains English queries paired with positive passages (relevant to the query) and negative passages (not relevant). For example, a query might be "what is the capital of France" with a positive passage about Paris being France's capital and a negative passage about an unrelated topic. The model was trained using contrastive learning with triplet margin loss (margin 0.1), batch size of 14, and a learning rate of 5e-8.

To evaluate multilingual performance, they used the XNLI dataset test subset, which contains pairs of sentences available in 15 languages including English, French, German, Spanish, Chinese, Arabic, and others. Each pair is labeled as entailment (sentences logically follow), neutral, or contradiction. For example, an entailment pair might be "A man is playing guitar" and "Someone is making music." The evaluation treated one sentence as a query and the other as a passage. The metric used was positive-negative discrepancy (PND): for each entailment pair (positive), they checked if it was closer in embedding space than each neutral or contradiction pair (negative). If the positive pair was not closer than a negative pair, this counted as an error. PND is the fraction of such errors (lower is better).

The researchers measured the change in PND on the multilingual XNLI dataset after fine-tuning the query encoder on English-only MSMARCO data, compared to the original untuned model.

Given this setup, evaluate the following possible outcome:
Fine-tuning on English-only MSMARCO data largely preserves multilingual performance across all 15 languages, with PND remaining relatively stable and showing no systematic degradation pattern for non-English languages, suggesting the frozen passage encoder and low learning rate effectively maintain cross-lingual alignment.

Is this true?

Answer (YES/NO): NO